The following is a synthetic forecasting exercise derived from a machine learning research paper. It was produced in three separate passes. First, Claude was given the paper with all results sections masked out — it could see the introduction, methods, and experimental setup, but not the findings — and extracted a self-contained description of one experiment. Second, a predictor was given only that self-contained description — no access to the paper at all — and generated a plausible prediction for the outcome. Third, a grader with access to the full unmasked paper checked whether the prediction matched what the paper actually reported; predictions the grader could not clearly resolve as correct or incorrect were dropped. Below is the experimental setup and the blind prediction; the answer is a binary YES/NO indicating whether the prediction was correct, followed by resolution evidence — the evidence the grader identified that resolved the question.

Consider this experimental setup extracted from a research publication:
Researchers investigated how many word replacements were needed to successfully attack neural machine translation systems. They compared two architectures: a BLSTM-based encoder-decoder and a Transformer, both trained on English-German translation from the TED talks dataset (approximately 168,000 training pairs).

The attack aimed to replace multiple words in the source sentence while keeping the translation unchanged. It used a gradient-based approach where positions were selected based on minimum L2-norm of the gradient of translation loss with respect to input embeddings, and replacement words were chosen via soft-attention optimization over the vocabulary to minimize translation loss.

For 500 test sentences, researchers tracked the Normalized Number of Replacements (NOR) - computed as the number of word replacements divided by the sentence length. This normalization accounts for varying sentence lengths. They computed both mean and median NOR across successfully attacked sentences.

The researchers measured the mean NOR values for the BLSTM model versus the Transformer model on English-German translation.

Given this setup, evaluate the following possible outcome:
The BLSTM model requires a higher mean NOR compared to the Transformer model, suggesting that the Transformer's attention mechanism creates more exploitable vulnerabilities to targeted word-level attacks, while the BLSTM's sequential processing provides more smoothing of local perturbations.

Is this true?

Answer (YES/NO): NO